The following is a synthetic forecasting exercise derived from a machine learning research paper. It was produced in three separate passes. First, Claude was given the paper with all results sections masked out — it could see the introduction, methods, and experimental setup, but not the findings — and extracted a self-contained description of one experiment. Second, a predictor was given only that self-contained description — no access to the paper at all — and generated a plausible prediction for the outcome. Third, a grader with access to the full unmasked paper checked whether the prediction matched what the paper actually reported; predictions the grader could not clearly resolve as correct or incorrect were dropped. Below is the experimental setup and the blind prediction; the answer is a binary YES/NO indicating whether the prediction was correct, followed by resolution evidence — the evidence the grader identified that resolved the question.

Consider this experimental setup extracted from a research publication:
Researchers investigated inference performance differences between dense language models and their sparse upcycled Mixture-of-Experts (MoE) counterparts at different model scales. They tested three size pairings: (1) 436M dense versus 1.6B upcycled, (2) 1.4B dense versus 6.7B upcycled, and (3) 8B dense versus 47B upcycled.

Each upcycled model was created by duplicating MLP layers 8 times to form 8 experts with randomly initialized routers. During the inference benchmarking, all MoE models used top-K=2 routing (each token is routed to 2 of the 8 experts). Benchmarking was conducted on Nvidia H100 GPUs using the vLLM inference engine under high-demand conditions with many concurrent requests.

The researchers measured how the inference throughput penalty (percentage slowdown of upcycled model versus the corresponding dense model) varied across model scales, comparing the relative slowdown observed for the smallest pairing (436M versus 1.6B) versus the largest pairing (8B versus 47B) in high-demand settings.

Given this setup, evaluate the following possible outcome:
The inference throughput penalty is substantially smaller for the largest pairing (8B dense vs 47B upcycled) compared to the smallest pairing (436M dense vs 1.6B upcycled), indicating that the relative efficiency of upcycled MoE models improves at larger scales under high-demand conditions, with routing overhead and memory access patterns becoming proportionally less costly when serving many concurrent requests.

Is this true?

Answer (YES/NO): NO